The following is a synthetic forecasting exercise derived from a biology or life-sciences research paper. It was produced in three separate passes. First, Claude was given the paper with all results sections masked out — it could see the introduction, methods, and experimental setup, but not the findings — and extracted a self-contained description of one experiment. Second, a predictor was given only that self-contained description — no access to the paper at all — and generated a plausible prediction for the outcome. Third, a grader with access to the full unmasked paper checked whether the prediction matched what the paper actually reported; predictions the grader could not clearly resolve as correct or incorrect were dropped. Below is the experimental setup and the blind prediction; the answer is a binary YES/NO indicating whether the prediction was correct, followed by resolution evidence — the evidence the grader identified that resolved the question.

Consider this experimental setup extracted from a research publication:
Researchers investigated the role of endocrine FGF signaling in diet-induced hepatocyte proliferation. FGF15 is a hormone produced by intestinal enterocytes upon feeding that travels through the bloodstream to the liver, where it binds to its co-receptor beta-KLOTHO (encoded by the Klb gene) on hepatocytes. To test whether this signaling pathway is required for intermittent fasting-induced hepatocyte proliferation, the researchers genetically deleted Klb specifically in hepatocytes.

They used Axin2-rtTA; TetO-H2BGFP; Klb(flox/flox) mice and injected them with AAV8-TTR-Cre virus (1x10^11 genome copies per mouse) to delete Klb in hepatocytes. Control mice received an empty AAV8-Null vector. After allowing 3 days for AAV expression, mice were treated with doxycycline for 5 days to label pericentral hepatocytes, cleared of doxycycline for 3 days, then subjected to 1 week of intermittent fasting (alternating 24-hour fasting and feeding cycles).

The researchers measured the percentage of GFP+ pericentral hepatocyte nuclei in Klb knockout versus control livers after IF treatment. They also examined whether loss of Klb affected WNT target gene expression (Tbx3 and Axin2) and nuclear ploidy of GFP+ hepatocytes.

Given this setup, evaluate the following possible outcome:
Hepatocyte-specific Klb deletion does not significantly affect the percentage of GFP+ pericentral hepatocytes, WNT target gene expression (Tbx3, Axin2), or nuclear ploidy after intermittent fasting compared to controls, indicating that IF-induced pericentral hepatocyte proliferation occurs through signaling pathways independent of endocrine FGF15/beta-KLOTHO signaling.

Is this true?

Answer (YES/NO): NO